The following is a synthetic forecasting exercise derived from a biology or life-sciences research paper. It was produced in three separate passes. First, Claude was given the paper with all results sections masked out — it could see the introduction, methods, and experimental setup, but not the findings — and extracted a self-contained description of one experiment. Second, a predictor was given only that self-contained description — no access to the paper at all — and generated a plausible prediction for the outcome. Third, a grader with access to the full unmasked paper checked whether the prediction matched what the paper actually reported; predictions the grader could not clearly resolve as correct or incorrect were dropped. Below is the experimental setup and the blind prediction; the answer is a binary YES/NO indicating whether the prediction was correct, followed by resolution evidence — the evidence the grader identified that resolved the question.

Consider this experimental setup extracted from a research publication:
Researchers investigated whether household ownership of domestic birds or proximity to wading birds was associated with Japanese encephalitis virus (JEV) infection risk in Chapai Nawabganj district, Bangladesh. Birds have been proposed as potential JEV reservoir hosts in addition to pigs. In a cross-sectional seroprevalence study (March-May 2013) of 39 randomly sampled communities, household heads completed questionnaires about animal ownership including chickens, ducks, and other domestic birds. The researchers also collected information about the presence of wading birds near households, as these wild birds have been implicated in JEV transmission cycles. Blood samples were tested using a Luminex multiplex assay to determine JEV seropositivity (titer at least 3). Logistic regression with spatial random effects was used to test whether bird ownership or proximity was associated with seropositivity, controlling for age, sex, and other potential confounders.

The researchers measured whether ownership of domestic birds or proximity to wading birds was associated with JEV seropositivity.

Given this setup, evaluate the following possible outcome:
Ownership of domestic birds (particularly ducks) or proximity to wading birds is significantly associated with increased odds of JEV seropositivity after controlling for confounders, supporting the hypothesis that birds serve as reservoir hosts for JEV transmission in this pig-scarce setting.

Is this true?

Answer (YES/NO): NO